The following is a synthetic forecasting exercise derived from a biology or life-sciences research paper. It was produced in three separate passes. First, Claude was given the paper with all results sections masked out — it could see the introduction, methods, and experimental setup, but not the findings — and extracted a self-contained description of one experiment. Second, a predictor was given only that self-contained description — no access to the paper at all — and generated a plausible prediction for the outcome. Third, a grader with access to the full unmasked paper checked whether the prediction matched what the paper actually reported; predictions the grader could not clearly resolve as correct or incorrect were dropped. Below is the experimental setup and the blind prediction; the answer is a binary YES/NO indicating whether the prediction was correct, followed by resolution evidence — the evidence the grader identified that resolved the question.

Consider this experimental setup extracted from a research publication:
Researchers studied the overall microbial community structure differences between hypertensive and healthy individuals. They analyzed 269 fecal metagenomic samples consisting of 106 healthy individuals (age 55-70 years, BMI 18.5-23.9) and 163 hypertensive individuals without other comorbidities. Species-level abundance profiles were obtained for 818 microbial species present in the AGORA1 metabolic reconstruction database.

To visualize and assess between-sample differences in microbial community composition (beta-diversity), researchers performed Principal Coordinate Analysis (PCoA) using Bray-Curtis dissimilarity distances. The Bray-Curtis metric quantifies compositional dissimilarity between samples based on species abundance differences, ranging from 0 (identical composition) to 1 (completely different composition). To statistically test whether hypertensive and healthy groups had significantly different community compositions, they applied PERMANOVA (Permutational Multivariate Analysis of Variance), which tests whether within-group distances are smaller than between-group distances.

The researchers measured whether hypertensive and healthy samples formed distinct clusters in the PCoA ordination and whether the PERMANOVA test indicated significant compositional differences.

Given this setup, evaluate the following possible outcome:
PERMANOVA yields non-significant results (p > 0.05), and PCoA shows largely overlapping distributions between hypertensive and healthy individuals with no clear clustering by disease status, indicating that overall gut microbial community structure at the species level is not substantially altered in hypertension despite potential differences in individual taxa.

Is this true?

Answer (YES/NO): NO